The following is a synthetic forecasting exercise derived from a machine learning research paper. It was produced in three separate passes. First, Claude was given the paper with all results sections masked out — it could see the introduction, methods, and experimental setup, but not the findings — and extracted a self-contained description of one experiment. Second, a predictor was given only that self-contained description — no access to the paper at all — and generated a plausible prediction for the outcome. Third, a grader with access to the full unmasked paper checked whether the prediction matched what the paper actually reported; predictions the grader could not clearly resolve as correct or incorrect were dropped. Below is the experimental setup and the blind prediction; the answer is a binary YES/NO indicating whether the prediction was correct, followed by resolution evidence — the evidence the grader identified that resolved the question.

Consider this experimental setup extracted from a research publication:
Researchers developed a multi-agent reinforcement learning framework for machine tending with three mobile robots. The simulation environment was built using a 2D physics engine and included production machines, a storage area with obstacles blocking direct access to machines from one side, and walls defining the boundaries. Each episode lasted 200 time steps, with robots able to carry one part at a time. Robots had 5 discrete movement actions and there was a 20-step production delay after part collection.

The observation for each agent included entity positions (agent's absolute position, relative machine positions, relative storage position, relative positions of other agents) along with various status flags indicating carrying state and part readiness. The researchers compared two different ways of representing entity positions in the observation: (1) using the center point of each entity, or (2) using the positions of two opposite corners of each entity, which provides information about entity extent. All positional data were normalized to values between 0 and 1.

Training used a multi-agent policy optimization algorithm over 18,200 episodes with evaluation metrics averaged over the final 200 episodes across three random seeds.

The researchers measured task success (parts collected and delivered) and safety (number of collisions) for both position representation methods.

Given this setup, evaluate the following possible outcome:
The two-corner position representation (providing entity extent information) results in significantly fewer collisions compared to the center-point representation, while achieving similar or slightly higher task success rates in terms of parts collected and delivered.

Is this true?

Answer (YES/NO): NO